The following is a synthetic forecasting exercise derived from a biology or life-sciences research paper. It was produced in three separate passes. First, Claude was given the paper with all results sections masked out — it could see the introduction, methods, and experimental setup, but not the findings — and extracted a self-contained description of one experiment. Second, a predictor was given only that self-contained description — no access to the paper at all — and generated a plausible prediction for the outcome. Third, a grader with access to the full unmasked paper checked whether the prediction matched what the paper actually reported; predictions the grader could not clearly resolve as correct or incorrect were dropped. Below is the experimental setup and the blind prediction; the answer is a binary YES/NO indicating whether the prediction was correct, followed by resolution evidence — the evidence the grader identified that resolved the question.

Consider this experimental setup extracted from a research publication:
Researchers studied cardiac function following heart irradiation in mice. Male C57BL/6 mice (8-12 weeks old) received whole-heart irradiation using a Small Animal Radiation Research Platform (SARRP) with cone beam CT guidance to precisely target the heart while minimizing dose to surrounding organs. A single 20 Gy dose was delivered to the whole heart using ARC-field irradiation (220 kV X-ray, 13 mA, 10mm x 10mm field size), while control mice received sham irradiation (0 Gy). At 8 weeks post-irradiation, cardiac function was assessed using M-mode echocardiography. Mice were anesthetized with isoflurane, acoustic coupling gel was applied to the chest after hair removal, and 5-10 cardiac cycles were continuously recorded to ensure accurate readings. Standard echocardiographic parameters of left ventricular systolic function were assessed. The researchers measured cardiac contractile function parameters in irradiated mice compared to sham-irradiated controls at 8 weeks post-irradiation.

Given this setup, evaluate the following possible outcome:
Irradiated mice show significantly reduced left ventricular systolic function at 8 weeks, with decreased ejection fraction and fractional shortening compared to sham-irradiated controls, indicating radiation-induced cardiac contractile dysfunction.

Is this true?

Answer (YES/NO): NO